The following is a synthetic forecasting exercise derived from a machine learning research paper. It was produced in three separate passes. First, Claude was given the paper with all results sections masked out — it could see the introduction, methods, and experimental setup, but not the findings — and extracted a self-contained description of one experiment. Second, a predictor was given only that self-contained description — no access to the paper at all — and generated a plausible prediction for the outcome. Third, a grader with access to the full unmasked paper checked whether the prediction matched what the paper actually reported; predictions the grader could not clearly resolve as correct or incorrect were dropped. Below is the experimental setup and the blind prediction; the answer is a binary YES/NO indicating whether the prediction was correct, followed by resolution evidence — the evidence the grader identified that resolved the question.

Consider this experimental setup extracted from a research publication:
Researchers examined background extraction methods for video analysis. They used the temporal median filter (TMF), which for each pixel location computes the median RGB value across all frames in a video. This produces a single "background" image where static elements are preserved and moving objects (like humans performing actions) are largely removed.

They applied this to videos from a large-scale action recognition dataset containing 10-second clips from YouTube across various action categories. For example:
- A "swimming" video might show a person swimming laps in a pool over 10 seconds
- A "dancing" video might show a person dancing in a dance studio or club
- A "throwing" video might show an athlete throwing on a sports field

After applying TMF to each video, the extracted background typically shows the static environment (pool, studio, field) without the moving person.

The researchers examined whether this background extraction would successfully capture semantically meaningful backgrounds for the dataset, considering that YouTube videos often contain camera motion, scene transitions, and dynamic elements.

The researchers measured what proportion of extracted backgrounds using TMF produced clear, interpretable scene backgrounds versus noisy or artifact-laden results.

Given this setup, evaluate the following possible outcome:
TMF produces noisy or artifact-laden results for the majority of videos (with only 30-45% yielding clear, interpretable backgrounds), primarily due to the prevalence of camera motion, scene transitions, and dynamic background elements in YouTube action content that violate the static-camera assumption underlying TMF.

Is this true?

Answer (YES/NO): NO